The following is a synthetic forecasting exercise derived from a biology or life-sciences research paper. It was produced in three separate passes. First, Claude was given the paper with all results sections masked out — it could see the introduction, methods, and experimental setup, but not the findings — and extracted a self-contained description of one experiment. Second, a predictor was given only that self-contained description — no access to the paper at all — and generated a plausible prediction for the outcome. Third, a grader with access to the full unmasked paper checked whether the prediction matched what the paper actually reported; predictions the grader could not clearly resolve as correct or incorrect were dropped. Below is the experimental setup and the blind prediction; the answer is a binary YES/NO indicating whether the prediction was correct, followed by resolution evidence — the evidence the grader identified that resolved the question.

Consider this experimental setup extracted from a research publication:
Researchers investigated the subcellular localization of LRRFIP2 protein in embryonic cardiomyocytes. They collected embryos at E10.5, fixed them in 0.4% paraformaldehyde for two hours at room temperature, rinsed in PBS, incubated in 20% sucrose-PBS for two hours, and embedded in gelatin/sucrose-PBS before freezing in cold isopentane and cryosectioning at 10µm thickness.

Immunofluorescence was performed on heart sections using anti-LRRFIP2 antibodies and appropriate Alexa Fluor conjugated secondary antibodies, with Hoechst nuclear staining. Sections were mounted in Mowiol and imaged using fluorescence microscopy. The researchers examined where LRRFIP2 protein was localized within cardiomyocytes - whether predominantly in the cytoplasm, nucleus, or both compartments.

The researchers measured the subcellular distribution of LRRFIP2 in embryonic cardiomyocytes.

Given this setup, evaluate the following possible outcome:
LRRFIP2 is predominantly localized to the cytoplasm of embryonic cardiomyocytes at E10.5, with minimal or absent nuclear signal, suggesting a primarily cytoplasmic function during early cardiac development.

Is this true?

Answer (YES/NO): NO